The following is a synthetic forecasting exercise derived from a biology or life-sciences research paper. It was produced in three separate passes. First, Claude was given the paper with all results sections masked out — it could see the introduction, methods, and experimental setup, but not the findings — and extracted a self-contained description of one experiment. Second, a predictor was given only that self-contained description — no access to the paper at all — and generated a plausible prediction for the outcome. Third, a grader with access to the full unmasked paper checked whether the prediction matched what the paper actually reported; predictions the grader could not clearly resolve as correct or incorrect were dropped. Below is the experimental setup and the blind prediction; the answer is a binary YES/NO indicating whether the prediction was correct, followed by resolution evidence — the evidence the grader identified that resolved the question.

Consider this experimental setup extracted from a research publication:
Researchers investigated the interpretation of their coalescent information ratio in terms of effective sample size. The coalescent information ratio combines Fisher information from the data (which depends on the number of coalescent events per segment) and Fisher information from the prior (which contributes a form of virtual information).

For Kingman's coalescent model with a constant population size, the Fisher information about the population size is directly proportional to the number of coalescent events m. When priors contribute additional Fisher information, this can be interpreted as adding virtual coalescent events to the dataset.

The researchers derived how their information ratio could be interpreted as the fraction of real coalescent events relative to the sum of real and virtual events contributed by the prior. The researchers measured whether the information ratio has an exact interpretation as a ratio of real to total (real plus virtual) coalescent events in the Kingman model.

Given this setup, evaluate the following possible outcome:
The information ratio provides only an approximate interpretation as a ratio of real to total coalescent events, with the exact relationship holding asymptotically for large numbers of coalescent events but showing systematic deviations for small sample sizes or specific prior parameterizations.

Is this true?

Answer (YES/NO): NO